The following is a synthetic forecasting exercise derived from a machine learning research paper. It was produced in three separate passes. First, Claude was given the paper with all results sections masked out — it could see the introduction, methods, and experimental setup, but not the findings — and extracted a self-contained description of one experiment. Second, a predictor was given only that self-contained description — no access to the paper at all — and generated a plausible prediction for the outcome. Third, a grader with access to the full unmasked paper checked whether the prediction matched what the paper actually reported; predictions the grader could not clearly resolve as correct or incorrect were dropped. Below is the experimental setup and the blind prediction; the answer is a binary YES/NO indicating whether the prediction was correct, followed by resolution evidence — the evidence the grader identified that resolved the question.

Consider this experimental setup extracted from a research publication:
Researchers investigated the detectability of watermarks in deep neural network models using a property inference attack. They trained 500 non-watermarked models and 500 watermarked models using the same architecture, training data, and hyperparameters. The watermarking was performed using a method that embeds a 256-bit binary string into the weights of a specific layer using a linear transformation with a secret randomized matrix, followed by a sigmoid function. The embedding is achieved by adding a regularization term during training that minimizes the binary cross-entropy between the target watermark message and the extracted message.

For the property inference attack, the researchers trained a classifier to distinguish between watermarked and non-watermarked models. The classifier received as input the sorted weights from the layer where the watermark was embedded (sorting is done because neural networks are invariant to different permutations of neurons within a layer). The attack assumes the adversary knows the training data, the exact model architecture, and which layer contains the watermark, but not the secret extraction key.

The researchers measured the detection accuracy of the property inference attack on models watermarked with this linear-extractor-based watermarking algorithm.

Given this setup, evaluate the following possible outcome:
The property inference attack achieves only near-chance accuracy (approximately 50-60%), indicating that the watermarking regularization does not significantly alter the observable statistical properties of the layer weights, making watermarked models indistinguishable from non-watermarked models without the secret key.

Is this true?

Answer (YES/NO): NO